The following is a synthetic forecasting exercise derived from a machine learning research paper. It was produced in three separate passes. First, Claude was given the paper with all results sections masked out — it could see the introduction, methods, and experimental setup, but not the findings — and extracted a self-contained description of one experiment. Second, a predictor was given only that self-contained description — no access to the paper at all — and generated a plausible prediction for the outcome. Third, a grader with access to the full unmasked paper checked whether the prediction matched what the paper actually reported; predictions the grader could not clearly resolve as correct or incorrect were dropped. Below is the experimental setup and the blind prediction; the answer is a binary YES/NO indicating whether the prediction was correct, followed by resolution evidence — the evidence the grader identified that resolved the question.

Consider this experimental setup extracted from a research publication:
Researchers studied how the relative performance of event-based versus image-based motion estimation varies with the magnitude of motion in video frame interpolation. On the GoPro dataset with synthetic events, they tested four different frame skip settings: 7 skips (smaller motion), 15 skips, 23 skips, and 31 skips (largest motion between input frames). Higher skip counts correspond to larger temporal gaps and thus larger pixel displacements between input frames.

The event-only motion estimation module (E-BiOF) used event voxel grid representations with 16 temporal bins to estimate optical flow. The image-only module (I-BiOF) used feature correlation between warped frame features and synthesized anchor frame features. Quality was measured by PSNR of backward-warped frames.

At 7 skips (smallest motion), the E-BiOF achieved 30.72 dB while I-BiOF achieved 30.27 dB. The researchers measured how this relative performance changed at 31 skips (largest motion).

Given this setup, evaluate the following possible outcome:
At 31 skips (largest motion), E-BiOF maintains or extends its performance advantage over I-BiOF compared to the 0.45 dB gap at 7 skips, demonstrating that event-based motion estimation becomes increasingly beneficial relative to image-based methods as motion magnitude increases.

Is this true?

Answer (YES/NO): NO